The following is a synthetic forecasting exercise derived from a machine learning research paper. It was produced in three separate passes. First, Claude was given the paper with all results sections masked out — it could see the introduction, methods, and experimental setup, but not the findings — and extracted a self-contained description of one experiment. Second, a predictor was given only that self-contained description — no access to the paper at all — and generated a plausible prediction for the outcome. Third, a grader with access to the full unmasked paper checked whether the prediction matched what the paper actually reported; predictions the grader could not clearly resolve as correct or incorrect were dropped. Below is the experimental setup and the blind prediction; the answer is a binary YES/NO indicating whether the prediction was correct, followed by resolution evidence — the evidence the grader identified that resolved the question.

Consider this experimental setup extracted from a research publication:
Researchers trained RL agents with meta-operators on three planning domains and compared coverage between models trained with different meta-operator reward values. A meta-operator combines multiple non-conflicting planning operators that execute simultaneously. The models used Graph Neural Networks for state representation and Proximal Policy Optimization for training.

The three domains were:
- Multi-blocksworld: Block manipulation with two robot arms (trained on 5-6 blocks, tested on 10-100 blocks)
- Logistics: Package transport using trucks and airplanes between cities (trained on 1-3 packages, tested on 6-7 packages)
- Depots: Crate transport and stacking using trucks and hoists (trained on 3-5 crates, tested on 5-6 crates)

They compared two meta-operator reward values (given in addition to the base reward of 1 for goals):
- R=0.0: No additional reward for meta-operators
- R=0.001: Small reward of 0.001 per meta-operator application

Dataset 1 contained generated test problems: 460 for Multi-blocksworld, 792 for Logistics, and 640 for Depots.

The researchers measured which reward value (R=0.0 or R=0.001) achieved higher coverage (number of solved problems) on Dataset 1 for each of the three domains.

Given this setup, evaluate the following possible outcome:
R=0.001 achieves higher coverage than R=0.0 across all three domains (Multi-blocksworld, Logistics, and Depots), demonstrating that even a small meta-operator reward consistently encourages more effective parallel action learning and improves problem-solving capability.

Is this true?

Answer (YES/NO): NO